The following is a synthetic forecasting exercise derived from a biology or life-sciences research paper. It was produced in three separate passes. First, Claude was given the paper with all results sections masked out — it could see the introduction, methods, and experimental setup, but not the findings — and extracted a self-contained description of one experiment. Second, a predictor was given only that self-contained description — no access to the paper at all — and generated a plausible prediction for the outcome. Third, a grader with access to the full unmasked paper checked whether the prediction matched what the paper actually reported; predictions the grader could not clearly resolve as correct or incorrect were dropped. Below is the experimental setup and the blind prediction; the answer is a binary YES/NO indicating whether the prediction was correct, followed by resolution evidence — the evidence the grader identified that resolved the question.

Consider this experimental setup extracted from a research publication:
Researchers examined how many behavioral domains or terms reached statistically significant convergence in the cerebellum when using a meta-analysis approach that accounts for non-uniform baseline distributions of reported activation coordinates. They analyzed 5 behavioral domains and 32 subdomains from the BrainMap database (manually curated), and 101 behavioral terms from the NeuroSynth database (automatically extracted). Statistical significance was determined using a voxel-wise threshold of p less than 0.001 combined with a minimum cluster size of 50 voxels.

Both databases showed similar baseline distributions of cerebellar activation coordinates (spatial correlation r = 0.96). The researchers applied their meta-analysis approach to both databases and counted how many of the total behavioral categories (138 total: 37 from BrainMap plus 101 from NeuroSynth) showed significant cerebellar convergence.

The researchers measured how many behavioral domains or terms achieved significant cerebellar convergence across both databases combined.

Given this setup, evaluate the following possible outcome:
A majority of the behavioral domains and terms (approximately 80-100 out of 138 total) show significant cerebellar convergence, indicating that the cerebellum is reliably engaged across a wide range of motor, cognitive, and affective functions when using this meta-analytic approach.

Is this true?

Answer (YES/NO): NO